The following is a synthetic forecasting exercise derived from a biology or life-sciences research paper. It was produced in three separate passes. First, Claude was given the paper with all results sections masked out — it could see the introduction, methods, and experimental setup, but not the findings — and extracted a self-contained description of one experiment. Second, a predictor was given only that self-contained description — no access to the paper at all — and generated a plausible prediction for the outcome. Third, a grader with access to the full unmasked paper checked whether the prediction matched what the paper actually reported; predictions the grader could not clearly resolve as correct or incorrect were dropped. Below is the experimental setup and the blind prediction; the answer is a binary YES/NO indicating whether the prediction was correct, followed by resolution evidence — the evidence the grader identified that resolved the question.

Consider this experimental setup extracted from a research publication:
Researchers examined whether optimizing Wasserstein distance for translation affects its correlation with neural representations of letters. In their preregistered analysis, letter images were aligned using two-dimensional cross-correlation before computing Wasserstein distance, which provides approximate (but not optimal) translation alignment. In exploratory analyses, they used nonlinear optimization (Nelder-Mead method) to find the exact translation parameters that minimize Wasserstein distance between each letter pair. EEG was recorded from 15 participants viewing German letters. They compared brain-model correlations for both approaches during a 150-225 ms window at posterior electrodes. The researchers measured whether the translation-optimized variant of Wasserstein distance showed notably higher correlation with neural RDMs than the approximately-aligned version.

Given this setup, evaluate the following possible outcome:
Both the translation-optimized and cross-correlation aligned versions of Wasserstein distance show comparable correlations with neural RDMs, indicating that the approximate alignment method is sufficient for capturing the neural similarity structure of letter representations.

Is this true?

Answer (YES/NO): YES